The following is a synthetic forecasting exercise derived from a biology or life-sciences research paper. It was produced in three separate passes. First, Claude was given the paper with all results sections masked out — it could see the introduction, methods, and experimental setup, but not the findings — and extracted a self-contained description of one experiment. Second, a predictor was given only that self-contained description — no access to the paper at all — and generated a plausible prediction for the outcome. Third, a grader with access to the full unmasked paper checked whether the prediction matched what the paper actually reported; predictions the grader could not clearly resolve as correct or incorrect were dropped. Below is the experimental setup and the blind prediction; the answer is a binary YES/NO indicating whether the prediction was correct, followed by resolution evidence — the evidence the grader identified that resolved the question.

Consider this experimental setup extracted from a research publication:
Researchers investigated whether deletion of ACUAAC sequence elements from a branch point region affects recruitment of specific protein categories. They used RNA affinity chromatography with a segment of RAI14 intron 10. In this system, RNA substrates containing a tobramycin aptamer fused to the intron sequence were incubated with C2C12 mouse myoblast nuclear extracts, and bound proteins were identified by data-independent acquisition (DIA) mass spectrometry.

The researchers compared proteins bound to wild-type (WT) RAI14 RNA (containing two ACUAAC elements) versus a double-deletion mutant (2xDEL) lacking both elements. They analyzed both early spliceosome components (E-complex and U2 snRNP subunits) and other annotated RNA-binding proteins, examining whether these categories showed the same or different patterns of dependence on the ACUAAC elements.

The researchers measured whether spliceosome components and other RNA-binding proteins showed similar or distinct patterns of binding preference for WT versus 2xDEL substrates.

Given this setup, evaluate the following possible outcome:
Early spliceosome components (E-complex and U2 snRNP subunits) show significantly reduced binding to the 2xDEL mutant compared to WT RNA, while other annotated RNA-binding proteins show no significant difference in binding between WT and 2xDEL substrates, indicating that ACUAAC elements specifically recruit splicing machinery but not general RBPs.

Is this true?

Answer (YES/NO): NO